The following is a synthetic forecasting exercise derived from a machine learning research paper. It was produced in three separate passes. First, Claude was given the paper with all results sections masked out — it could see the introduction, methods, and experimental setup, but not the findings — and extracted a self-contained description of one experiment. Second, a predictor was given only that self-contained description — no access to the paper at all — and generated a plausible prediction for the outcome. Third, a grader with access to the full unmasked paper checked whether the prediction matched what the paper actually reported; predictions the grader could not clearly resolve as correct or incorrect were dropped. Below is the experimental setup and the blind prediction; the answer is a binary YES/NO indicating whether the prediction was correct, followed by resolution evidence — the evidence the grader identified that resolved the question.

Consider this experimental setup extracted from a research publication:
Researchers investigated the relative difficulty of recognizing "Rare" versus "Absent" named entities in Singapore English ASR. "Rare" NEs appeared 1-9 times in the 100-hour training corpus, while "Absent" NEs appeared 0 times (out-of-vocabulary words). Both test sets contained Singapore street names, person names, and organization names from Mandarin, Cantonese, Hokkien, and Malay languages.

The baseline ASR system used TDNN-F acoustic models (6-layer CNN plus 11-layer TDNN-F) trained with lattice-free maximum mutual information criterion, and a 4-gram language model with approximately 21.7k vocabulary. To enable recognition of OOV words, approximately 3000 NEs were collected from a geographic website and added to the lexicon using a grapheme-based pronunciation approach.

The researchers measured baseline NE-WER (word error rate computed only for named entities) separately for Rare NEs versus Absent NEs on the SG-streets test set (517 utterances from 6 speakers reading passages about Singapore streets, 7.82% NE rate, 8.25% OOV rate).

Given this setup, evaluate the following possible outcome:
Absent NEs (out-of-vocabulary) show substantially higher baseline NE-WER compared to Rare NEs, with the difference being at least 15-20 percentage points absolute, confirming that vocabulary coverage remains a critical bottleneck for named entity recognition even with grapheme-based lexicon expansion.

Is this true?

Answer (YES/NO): YES